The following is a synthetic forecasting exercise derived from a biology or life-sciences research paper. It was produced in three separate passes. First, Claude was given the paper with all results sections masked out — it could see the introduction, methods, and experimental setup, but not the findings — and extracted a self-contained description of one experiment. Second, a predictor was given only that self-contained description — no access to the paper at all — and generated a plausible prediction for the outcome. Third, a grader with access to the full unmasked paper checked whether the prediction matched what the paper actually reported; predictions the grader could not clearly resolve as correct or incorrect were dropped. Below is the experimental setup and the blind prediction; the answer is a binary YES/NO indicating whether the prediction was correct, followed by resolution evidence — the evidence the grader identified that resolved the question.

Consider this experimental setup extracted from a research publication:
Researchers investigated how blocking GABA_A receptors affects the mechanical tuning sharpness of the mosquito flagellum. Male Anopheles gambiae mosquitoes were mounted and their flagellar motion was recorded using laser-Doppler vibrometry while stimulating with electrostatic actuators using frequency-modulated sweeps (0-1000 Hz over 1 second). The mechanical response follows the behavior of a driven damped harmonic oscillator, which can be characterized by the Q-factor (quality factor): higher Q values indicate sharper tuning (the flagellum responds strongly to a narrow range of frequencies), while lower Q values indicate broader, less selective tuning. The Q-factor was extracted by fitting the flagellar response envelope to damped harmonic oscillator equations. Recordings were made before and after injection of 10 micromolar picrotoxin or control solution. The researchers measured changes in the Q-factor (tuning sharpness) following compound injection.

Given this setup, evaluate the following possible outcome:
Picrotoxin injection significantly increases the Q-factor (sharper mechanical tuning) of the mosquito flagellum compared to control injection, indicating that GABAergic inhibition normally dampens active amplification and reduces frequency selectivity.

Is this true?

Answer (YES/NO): NO